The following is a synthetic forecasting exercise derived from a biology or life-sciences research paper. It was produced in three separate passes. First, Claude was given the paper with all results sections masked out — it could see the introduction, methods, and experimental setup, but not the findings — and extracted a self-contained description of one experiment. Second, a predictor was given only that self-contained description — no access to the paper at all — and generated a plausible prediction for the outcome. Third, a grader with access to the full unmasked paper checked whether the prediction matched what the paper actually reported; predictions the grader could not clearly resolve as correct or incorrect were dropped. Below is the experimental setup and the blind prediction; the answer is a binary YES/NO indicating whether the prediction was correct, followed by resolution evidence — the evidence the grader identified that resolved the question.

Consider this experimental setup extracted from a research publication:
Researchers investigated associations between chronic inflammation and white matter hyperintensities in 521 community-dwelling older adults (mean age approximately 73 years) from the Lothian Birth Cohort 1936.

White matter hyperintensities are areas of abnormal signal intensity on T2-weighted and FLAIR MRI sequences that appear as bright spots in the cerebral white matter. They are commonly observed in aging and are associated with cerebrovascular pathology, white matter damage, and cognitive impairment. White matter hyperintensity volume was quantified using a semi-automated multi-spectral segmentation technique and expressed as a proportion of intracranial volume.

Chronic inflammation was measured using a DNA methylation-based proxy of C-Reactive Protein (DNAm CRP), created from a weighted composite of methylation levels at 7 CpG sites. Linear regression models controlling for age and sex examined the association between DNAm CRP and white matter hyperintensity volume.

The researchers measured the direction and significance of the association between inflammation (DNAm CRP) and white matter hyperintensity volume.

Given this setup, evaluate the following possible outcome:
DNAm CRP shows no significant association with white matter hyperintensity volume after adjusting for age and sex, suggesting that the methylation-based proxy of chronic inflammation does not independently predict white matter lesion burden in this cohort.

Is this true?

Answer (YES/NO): NO